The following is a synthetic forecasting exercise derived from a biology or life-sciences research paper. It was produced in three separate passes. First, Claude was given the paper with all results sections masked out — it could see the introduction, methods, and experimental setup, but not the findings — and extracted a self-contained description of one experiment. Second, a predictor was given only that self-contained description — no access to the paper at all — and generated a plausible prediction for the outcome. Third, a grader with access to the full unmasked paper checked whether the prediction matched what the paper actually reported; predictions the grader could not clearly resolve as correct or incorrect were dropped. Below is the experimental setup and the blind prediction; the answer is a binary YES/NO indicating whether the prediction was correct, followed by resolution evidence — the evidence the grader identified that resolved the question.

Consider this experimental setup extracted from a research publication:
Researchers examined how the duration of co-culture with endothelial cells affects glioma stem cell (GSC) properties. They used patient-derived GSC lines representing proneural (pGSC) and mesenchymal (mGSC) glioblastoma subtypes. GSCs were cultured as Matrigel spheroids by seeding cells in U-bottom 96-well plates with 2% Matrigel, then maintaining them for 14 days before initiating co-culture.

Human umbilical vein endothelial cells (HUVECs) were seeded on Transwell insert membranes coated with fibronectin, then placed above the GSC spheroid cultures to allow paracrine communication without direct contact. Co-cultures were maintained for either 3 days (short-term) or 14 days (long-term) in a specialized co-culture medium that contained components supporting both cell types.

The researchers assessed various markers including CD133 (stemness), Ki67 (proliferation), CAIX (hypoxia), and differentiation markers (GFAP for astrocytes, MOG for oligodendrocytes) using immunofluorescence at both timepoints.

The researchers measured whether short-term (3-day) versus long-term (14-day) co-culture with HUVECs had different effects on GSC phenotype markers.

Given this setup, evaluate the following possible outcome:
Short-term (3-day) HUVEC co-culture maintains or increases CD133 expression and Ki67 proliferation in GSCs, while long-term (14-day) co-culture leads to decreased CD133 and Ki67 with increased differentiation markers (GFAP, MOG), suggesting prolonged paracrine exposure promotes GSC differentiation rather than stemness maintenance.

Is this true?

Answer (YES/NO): NO